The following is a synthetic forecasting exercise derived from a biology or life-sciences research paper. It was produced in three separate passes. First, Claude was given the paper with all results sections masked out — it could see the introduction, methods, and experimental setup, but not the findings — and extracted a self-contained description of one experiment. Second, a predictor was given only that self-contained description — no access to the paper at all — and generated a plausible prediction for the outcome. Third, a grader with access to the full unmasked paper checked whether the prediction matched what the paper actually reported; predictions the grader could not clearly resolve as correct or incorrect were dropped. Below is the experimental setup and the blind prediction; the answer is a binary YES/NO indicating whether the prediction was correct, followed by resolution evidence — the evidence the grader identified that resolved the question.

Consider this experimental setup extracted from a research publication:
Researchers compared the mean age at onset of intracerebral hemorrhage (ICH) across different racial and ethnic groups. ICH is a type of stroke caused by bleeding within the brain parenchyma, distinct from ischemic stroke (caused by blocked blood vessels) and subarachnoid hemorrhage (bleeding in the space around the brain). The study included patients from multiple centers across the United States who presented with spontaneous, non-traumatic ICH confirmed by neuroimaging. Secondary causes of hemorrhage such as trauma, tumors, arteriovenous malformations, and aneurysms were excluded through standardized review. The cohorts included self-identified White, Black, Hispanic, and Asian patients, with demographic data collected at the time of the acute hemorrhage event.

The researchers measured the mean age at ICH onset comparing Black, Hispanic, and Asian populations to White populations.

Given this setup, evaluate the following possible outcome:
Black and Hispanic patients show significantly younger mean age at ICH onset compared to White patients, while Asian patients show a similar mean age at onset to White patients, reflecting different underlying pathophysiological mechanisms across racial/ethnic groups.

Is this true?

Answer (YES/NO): NO